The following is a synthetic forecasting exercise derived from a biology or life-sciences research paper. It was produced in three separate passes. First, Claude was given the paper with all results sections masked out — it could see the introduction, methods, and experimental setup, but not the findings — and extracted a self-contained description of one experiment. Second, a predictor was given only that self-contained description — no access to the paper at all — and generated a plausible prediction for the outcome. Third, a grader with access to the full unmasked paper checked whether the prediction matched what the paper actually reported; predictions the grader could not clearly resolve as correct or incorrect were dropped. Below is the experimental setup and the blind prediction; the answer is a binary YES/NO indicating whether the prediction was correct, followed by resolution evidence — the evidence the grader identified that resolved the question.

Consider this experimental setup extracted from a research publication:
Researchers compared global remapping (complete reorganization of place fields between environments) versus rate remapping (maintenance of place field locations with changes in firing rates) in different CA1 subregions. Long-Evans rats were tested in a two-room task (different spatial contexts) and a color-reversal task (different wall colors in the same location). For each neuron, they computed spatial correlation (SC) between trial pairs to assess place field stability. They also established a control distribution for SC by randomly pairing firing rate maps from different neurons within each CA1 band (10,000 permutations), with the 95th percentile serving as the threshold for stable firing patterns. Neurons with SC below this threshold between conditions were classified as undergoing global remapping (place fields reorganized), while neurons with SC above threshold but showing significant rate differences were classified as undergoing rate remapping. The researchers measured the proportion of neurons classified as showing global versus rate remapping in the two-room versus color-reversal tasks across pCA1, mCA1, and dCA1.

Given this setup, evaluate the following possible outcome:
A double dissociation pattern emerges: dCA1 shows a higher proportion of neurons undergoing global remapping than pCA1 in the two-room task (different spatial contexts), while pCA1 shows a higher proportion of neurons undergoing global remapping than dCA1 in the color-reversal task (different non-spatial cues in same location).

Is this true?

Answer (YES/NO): NO